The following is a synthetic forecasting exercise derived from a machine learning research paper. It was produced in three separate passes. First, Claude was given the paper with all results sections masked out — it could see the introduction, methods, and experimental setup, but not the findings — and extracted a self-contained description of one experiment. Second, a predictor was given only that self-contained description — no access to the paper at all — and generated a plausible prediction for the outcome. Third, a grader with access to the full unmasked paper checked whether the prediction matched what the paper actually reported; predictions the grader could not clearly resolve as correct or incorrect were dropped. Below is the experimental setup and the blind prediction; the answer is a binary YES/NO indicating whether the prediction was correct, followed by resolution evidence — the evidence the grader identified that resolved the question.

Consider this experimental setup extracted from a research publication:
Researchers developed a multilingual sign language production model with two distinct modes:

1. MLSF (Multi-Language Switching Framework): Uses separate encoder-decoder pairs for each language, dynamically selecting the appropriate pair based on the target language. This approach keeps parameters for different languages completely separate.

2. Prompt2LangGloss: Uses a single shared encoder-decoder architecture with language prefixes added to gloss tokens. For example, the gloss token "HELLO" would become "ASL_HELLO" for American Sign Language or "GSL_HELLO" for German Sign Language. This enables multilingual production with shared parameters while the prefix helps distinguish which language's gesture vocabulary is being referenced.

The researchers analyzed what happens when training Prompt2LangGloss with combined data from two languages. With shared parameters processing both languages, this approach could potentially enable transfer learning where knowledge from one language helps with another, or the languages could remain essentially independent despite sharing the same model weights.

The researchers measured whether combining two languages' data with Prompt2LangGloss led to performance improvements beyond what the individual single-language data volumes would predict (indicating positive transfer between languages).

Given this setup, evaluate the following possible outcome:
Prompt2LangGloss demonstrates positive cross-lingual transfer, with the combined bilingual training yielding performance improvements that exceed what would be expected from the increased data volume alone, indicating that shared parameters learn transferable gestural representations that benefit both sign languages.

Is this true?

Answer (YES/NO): NO